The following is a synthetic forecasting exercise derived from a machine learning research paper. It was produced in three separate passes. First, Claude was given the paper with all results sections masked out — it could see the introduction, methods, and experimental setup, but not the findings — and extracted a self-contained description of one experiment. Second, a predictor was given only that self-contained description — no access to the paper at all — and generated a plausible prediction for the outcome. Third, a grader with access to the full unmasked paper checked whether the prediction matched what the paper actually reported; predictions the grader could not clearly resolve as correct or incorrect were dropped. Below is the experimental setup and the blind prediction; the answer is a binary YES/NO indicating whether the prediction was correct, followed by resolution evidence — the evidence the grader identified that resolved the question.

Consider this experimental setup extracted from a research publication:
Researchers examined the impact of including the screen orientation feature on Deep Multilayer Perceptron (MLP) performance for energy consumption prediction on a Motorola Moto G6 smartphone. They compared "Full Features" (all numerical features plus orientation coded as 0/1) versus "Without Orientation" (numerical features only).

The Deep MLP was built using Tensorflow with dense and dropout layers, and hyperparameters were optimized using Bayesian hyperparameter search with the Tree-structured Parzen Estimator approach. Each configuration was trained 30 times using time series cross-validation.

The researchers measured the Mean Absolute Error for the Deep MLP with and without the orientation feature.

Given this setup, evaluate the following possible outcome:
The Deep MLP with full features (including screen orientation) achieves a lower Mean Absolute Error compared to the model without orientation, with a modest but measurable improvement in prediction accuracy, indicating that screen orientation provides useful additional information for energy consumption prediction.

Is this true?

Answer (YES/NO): YES